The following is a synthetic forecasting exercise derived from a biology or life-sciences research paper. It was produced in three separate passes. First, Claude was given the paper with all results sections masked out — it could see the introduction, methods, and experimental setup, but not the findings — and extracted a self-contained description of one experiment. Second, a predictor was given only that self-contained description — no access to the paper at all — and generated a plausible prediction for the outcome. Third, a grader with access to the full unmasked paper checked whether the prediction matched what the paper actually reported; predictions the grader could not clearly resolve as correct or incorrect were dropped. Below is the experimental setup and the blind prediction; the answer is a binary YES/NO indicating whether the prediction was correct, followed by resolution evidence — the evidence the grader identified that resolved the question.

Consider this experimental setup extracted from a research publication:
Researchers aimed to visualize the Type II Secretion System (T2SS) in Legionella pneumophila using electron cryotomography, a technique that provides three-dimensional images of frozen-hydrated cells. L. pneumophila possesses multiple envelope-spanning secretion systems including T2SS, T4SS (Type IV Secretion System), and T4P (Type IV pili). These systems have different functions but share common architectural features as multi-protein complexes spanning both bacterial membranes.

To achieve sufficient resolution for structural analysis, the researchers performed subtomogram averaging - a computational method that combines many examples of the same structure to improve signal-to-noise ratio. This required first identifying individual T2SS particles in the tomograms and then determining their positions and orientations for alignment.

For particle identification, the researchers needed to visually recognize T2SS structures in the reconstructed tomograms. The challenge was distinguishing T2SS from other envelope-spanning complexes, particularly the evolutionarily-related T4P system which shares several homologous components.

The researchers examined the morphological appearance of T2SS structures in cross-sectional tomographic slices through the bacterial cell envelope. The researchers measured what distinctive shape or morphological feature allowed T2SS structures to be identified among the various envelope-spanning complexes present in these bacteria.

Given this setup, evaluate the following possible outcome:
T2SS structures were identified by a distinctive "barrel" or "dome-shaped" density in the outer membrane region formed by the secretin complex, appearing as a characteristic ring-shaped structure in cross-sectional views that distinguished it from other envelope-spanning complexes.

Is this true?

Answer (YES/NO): NO